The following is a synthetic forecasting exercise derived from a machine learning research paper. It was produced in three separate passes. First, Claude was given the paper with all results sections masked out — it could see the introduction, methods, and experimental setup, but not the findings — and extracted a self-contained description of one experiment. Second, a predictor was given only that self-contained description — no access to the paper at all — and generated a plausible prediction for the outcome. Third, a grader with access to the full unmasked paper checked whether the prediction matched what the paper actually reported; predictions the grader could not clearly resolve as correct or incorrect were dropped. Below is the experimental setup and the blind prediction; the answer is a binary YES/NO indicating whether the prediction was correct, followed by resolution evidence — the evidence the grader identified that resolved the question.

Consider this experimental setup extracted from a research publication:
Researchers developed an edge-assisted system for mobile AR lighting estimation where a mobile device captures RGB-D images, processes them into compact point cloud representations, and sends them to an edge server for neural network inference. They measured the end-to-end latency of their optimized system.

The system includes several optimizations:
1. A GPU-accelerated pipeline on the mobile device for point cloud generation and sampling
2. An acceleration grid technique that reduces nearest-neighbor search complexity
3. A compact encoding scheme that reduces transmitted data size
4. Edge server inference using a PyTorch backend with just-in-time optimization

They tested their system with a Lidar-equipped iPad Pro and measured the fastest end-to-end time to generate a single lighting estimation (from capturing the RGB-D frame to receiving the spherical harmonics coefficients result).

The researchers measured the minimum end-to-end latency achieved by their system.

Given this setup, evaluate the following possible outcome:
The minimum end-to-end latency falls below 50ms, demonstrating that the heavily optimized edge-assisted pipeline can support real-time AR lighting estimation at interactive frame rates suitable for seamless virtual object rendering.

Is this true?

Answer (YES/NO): YES